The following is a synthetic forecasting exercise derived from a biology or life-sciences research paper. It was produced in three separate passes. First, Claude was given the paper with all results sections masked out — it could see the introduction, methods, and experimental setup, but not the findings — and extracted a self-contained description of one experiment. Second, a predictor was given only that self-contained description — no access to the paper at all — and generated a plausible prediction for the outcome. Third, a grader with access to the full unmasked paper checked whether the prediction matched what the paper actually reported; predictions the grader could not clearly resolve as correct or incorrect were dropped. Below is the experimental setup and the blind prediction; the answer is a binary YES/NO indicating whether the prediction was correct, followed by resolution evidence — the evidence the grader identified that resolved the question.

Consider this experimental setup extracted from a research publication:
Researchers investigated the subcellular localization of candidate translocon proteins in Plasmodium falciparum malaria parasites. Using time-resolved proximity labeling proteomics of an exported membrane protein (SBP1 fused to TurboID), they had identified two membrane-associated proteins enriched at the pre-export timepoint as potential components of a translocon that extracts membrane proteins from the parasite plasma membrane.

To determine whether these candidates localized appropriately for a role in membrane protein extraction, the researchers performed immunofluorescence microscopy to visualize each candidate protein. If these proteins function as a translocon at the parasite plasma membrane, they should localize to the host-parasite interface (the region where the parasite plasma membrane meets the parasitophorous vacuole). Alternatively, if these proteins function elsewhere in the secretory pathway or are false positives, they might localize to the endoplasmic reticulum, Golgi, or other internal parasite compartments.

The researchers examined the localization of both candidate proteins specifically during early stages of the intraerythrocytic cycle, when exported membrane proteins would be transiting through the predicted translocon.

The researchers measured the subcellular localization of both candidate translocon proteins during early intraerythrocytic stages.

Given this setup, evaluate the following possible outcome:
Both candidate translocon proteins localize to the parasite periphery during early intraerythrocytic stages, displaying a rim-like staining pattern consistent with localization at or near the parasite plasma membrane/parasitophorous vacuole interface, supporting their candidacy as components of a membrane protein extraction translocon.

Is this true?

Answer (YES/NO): YES